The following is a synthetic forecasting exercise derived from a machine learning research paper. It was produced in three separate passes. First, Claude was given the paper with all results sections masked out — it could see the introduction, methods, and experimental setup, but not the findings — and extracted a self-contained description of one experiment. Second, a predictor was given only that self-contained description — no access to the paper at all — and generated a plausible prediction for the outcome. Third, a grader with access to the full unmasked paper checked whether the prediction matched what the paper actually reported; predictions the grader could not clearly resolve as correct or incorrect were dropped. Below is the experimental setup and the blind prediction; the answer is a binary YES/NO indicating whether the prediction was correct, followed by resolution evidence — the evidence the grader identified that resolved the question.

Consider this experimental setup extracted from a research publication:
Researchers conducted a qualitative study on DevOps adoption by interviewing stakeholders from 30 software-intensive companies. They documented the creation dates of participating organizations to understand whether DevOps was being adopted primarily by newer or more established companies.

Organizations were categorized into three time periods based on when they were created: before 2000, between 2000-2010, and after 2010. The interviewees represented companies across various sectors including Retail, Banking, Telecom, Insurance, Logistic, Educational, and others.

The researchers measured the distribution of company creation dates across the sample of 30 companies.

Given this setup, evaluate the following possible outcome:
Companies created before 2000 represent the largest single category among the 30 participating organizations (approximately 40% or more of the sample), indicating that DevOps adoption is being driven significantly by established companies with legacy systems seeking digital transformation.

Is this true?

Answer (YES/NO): YES